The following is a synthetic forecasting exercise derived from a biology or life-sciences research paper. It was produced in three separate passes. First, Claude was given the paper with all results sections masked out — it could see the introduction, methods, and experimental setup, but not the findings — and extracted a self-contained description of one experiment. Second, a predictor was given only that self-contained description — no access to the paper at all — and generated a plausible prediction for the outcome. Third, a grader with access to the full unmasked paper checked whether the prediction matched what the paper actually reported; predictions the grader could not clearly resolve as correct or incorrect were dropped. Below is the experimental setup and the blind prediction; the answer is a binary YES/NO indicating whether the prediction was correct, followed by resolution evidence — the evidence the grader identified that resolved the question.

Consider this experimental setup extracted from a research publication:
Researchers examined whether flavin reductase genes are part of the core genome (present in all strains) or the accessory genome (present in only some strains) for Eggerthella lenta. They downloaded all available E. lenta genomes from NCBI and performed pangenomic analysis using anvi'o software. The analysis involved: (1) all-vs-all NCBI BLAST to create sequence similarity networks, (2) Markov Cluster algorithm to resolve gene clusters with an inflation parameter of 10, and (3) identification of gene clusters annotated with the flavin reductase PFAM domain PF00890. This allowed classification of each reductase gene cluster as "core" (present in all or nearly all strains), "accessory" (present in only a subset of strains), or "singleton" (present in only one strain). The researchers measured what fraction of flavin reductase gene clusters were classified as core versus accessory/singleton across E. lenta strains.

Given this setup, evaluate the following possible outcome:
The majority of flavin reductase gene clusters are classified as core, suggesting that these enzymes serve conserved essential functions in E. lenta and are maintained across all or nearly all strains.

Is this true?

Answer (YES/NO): NO